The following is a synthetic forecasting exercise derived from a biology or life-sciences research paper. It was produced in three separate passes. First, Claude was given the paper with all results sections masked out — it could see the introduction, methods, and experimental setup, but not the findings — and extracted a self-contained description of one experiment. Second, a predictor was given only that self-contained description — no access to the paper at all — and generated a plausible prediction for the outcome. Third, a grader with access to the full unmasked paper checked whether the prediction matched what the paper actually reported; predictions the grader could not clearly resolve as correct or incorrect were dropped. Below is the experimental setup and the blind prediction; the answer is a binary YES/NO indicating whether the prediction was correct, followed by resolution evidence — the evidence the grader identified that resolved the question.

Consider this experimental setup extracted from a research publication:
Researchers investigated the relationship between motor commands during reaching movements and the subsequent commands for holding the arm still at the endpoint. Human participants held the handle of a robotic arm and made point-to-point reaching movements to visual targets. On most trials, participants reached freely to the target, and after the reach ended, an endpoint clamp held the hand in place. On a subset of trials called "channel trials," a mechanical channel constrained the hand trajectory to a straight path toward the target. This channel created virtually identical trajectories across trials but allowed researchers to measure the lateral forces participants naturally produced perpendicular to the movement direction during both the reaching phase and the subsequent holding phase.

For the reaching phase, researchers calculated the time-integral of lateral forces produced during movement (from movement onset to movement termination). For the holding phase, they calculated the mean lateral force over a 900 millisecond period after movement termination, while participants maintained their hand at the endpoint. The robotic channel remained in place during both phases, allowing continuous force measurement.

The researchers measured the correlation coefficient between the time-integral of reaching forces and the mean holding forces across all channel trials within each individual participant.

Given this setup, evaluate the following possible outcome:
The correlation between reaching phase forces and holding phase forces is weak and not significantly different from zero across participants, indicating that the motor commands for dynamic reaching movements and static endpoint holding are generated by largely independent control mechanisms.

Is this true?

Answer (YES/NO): NO